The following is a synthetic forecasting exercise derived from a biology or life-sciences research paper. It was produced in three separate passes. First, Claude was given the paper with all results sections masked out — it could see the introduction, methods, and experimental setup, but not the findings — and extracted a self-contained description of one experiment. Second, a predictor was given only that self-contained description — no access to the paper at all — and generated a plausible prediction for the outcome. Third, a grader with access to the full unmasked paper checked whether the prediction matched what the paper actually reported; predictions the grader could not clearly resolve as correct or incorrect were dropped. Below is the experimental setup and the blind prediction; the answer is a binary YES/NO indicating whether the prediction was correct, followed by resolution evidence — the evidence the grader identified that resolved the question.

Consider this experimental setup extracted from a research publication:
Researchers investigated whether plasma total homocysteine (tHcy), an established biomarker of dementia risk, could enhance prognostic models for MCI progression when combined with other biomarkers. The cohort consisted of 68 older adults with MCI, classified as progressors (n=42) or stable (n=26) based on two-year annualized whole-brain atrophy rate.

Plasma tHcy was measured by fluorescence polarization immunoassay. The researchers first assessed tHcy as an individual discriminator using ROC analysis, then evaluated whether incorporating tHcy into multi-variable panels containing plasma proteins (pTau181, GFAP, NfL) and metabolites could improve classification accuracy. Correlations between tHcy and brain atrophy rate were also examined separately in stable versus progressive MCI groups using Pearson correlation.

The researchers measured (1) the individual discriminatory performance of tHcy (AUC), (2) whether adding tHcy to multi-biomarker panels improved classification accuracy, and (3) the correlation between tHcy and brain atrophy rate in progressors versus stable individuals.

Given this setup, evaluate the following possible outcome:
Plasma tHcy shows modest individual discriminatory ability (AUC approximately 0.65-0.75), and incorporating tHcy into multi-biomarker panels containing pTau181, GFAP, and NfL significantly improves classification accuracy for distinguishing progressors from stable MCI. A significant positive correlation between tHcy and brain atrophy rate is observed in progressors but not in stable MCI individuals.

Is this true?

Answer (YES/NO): NO